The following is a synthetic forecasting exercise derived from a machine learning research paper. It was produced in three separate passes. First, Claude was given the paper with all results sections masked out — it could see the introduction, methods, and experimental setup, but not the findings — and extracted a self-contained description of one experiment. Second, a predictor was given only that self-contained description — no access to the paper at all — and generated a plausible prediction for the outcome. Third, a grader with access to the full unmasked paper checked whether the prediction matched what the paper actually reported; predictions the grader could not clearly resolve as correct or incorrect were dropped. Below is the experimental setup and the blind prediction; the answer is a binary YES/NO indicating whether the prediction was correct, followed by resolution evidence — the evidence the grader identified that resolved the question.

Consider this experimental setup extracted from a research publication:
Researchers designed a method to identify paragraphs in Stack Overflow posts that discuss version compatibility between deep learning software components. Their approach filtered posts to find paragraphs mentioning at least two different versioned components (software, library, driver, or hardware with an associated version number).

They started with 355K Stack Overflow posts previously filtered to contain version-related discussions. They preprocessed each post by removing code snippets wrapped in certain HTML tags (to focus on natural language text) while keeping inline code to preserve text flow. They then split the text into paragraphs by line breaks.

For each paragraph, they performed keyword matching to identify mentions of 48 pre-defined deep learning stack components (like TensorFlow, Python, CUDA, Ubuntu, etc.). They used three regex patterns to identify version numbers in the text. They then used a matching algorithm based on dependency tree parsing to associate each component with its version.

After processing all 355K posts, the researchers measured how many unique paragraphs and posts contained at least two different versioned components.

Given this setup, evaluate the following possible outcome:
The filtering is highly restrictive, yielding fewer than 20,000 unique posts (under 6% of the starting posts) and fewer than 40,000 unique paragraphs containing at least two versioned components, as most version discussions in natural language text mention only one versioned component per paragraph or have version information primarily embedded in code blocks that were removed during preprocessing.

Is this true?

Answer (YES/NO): NO